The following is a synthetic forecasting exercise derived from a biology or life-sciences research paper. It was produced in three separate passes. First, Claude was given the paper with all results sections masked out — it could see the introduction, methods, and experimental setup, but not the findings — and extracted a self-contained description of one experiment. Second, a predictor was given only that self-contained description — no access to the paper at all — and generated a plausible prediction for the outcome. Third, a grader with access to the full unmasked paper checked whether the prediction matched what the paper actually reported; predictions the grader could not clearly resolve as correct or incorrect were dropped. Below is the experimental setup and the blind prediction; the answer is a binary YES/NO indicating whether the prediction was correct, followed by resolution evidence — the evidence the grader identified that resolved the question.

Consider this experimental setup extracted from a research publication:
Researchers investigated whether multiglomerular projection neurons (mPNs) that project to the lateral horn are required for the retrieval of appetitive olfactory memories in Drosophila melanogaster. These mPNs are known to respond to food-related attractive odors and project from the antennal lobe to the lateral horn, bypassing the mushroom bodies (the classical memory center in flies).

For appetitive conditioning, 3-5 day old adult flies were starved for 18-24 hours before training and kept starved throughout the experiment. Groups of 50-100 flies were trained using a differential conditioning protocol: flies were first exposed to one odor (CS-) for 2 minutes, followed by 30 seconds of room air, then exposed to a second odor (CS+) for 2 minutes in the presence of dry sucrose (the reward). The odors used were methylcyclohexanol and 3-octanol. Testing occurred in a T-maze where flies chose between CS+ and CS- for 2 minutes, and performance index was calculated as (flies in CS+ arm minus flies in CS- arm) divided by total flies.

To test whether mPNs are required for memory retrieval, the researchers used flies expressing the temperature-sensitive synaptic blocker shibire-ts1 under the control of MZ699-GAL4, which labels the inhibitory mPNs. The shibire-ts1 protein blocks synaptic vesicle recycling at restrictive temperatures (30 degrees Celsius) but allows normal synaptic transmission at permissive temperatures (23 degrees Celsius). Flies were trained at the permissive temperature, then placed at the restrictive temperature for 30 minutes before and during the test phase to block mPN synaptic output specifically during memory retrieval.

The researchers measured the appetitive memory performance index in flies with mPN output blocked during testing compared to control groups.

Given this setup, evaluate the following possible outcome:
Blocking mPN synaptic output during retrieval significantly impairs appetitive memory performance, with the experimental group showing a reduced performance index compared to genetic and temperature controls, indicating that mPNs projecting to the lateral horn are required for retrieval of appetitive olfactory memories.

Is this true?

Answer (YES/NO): YES